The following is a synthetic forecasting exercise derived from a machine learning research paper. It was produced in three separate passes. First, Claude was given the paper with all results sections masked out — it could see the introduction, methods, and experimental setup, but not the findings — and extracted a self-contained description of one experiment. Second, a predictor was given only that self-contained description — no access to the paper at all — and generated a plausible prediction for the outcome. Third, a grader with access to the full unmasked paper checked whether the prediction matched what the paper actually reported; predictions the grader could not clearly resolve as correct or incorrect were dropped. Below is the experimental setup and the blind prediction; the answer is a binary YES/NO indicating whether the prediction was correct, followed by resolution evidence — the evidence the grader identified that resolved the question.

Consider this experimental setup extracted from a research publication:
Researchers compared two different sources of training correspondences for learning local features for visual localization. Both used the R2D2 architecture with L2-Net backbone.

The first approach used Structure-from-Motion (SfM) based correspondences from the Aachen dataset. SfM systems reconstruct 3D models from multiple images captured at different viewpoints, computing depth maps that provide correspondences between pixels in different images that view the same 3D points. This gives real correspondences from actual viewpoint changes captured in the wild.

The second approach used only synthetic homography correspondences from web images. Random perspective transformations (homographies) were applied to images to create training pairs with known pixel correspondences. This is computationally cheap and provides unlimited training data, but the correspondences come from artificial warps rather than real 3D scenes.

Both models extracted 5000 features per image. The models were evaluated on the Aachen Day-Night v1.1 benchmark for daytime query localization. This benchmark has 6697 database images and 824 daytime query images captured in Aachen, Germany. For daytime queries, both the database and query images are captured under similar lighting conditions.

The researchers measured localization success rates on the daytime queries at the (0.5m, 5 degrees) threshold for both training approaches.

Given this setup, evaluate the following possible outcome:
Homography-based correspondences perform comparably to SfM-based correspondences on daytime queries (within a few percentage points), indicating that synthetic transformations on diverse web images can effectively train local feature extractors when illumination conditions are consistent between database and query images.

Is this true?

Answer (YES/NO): YES